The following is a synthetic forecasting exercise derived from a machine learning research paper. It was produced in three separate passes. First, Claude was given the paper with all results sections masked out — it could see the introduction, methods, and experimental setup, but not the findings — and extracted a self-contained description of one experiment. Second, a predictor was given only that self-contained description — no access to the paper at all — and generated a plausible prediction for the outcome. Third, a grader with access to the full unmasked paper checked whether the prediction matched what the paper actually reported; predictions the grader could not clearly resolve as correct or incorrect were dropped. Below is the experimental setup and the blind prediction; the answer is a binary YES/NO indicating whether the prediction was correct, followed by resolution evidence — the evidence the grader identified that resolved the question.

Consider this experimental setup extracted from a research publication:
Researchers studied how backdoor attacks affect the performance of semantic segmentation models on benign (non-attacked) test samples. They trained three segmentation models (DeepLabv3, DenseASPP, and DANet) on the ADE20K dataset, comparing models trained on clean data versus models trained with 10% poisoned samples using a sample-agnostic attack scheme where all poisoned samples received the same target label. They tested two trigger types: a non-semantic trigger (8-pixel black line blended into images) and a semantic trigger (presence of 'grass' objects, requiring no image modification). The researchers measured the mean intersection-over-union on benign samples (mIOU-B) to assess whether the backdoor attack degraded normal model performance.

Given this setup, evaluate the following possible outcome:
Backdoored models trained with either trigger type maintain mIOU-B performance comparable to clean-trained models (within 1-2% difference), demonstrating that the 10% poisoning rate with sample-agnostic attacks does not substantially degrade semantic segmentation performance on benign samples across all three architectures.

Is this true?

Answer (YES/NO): YES